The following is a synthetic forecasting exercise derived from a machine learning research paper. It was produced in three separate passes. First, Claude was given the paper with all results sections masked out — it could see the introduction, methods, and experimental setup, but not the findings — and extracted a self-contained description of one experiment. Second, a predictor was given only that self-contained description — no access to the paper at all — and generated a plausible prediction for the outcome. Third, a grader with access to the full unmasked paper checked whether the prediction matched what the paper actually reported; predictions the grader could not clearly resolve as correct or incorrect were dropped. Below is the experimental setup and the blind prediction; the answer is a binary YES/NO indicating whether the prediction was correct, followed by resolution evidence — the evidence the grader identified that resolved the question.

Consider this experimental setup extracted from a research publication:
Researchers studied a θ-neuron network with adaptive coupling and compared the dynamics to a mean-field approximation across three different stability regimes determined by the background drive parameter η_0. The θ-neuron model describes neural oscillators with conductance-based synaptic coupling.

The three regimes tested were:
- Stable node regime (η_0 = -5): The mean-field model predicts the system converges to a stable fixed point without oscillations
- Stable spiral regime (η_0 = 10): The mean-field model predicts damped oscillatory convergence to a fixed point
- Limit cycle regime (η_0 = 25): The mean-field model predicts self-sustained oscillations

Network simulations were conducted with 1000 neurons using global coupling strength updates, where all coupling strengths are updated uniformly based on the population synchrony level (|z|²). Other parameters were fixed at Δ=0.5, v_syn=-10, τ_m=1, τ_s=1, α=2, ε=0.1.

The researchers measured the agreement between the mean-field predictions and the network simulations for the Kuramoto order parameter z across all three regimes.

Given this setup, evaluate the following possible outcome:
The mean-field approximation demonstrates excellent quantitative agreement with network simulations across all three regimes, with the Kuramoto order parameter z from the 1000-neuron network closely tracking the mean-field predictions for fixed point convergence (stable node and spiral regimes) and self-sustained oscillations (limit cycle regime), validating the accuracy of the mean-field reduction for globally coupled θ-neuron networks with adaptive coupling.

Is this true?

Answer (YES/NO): NO